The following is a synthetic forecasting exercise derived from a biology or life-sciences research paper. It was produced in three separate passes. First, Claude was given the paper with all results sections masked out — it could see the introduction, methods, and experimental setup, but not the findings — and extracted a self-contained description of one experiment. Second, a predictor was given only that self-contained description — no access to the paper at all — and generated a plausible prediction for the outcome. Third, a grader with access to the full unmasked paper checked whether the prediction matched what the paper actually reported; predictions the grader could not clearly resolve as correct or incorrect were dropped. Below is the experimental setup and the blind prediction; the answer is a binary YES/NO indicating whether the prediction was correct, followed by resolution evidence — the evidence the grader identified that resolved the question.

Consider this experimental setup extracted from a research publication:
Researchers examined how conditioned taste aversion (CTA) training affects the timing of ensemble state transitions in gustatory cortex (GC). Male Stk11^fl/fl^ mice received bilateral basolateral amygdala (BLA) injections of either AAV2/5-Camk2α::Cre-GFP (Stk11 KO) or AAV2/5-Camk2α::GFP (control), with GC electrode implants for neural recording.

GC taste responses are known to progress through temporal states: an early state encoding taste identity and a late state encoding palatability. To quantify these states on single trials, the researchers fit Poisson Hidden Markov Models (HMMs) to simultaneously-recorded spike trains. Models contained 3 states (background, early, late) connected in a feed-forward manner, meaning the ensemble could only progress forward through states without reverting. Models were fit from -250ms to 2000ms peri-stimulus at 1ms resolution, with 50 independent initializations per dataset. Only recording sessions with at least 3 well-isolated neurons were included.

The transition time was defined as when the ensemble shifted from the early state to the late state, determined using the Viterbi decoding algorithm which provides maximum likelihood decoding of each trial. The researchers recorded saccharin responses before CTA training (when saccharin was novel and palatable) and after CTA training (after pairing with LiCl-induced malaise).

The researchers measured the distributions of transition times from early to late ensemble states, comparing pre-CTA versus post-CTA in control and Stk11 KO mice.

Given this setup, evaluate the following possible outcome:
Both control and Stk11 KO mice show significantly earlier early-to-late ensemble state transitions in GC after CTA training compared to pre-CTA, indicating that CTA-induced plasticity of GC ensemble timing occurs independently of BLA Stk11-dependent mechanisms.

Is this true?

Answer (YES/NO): NO